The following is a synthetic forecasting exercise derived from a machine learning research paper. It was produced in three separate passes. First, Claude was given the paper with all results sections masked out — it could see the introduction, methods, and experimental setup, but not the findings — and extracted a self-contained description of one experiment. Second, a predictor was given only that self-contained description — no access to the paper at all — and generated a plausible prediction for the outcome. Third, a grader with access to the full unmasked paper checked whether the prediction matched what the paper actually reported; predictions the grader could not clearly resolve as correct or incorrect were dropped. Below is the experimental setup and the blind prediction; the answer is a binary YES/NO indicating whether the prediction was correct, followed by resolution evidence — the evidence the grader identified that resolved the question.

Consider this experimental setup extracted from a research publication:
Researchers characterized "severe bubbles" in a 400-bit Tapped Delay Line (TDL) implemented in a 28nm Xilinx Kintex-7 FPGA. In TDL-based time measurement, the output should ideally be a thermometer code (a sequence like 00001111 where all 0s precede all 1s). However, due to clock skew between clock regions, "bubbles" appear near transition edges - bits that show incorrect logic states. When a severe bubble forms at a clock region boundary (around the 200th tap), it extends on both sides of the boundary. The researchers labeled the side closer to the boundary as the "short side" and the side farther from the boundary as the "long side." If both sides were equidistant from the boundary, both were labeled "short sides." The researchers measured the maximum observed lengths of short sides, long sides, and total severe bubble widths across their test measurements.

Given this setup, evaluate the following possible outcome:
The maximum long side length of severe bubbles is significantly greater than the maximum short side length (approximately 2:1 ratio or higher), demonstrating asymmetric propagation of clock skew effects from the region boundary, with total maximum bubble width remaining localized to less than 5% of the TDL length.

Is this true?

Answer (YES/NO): YES